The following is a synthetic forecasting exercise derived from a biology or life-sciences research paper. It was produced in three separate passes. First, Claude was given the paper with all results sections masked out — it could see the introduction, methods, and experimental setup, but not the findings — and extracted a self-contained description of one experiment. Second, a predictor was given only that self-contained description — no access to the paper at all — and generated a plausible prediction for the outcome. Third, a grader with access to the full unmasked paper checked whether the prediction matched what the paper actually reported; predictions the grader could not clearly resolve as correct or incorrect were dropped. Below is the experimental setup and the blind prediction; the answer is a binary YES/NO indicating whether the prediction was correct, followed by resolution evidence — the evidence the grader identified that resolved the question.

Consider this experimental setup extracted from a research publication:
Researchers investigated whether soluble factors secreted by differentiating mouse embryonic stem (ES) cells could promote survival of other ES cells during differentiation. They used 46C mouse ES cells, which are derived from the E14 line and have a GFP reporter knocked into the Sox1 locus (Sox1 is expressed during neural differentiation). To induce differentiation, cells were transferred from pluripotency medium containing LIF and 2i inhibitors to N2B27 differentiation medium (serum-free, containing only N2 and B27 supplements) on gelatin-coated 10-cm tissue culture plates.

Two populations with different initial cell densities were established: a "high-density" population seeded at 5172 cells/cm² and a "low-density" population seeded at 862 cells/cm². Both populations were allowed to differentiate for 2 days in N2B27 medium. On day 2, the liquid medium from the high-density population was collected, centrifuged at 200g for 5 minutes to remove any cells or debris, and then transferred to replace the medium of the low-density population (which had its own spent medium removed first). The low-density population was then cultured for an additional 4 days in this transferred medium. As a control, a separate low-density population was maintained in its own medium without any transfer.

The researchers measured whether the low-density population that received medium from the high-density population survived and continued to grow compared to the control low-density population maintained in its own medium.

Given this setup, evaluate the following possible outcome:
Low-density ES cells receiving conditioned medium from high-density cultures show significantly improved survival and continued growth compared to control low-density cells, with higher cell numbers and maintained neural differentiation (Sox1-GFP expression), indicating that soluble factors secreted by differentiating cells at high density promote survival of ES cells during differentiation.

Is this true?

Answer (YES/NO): YES